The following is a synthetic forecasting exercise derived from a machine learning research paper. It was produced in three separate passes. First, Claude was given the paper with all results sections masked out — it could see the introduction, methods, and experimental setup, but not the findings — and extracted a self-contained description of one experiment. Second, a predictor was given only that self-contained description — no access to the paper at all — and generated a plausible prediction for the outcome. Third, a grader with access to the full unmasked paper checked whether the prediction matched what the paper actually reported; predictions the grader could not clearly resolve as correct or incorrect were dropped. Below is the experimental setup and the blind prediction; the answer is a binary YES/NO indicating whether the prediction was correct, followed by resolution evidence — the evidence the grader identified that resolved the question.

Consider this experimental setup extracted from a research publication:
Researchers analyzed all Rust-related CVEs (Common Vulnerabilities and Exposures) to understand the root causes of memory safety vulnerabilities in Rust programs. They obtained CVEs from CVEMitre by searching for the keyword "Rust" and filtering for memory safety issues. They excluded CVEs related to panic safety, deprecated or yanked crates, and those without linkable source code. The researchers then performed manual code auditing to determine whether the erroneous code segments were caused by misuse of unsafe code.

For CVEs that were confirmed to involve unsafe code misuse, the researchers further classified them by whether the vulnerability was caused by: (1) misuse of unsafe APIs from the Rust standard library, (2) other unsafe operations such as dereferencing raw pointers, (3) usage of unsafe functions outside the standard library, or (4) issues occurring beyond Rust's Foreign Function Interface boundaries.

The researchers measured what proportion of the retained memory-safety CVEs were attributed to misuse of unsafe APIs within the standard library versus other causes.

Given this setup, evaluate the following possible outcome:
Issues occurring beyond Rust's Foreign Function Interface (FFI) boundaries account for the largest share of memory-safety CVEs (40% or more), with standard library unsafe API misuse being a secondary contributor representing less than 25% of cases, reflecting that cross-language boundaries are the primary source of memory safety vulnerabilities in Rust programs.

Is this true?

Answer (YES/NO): NO